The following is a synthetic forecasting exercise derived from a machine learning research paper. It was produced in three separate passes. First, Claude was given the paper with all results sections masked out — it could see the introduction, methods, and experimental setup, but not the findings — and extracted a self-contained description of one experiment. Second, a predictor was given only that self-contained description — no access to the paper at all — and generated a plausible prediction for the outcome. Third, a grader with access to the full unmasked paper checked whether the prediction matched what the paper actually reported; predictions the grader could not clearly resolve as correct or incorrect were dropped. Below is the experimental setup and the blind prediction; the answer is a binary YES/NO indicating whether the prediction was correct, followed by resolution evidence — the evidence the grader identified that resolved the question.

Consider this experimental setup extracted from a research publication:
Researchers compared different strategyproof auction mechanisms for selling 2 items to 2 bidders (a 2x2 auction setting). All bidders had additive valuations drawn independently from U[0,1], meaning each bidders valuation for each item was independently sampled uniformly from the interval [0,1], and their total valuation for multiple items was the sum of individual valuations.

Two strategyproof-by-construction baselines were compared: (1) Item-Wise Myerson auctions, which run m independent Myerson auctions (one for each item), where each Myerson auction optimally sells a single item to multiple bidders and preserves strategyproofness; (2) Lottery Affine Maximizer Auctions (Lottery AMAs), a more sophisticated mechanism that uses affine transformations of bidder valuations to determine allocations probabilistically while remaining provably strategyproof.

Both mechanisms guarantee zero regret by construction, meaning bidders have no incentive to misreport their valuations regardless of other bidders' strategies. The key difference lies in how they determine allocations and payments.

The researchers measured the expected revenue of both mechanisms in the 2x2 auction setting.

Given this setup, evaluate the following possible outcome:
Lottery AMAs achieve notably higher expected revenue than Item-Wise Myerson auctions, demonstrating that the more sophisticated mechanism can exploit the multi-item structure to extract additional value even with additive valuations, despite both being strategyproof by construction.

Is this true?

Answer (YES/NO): YES